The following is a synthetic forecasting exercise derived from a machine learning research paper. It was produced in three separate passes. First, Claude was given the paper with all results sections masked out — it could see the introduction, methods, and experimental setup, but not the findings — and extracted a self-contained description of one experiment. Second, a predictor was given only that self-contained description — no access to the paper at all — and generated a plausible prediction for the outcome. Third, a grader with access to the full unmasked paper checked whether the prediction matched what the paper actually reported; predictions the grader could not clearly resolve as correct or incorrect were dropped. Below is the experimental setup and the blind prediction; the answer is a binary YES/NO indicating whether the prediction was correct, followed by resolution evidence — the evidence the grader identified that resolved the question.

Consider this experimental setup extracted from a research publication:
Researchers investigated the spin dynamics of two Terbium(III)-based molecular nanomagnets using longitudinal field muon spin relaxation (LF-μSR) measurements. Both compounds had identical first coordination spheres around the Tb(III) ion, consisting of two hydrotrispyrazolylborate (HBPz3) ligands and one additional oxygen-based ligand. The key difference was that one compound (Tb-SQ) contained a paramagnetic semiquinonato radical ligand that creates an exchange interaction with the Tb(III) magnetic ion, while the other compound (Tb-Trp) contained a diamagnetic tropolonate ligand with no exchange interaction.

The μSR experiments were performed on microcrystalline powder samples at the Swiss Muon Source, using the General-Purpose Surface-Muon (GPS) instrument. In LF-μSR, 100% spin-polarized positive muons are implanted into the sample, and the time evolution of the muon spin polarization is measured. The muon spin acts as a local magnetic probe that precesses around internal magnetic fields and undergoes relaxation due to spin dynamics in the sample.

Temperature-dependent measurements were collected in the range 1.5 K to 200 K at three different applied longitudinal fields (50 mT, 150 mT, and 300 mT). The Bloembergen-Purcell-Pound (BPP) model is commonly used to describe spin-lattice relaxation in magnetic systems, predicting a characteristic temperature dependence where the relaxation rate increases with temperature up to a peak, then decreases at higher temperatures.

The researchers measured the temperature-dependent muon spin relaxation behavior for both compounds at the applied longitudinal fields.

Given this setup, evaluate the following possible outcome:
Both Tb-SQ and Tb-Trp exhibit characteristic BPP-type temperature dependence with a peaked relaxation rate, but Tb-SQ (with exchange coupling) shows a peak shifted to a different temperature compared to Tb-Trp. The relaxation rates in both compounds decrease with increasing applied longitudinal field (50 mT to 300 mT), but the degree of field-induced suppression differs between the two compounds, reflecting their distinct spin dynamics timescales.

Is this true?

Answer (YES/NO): NO